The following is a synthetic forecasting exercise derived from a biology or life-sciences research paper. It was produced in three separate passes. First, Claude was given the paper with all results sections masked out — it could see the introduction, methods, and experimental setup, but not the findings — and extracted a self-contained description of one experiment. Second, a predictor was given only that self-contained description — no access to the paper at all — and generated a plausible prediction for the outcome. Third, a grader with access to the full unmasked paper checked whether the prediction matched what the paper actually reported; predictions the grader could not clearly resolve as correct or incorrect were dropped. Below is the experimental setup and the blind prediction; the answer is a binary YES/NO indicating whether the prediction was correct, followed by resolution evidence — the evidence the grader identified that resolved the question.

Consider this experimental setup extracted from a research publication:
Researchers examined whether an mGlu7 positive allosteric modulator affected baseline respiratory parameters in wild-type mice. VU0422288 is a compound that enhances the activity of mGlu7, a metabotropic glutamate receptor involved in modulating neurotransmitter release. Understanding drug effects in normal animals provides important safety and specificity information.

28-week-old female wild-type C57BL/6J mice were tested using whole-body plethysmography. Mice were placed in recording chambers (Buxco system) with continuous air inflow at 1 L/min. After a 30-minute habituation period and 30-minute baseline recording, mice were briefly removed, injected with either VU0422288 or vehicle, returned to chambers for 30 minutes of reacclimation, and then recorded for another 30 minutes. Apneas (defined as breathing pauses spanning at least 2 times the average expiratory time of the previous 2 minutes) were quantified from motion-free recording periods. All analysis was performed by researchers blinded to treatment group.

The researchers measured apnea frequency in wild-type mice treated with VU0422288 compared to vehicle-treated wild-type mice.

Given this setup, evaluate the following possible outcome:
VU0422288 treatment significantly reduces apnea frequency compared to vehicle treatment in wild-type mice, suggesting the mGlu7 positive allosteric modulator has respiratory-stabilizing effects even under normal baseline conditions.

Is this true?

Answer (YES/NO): NO